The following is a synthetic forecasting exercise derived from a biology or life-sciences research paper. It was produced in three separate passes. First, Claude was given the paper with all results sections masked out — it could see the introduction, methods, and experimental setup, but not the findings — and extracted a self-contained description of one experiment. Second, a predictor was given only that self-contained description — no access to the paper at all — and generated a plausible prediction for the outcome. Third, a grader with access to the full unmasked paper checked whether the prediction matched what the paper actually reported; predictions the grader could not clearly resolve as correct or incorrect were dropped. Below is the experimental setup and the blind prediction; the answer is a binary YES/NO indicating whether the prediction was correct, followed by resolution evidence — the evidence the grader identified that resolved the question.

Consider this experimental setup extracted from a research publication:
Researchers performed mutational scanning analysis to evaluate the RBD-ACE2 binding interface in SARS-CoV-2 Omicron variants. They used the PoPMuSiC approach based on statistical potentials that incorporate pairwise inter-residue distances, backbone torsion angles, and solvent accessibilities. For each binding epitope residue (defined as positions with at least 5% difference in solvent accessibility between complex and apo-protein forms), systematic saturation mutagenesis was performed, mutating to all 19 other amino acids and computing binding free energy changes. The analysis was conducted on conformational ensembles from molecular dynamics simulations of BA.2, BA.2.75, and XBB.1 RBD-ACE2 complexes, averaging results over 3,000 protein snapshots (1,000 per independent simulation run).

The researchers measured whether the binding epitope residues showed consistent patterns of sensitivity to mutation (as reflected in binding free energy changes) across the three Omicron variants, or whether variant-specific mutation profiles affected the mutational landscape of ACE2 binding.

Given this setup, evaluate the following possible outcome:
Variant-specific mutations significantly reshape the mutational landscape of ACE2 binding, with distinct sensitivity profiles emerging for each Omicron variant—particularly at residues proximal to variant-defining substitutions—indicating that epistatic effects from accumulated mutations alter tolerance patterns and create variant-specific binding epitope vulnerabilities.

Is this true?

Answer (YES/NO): YES